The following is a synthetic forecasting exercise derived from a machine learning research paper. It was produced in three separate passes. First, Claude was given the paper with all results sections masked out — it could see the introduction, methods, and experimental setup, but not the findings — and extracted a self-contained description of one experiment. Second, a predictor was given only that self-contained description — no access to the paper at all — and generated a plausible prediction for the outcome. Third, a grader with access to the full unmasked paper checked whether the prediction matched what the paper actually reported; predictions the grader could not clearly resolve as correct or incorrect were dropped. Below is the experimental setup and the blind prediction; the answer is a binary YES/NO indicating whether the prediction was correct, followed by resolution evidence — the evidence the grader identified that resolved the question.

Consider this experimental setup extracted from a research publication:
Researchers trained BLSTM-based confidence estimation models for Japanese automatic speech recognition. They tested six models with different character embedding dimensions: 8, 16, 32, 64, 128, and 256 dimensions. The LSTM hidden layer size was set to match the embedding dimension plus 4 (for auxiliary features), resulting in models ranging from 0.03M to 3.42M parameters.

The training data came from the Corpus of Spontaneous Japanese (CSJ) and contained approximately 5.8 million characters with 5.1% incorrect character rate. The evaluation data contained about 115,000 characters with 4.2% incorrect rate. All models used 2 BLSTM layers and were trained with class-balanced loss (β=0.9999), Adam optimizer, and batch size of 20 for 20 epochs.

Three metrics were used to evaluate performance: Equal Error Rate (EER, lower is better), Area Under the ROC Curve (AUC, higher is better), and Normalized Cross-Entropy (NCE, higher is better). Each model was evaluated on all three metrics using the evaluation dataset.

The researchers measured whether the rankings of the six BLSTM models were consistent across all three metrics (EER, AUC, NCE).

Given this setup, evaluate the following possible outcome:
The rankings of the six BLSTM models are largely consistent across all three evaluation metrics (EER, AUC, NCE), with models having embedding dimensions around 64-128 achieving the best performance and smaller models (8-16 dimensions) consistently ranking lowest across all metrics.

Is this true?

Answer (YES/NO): NO